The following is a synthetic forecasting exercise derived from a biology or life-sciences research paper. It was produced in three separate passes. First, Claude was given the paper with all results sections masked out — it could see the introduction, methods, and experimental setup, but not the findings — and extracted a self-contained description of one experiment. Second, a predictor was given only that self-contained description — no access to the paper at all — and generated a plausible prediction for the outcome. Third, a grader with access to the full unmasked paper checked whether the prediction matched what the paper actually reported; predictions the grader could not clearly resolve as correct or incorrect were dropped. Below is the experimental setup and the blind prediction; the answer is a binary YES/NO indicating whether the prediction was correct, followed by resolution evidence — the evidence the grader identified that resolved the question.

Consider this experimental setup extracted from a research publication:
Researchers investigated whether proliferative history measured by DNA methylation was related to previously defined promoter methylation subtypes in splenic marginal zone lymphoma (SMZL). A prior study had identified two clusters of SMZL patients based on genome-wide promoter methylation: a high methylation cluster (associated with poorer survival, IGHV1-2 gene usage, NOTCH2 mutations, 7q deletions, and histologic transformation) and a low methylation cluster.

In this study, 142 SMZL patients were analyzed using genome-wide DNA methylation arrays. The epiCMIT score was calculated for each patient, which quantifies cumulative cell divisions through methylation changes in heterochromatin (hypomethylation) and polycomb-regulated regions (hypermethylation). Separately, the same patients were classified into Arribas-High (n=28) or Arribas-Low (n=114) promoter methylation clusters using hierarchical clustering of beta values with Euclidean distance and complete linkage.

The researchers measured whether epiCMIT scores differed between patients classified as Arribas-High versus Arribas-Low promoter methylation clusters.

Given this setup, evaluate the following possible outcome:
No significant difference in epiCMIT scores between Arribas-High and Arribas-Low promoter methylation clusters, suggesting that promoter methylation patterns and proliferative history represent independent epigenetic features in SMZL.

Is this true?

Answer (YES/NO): NO